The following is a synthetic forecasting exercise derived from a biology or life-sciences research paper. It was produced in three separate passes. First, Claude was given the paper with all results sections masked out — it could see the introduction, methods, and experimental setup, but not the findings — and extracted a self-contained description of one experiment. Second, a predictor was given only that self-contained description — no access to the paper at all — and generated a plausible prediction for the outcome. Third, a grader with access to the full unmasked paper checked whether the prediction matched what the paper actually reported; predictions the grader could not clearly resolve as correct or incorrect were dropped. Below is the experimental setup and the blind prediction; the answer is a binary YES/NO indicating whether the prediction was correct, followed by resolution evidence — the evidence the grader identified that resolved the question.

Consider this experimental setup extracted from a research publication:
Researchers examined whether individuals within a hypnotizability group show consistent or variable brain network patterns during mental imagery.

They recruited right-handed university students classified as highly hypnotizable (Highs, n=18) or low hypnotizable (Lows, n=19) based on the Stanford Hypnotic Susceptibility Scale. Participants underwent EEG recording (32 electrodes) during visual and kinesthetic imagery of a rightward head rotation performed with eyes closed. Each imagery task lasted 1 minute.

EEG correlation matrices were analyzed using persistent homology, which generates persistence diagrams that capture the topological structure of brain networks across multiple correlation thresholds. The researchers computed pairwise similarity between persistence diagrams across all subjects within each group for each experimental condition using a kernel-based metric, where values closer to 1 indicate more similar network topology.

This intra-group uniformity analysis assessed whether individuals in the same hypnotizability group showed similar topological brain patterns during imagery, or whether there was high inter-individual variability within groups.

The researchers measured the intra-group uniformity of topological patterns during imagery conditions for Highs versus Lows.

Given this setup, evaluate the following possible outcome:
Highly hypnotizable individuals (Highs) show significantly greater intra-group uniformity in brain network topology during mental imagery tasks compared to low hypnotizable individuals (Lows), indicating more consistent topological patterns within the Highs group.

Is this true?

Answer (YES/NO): YES